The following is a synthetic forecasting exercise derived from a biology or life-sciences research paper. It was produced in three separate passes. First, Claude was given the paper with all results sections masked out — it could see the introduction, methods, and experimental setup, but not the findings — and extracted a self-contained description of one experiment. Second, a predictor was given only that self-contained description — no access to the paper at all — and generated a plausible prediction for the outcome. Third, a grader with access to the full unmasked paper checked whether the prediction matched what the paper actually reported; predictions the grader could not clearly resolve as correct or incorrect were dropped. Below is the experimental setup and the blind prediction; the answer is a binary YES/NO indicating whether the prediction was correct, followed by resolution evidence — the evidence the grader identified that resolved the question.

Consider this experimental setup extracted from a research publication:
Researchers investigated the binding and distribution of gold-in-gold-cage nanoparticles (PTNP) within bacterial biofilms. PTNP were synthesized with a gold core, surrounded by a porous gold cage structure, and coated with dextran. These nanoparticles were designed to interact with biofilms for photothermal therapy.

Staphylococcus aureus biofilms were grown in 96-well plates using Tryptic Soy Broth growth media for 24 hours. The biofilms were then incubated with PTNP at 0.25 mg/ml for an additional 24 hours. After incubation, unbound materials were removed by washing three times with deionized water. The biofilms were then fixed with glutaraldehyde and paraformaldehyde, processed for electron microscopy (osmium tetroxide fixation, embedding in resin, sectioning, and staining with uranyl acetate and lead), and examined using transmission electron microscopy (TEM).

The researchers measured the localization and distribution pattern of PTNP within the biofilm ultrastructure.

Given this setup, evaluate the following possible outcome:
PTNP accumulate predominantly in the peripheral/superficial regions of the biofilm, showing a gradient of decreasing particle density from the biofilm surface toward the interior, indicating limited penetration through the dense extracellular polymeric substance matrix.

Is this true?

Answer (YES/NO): NO